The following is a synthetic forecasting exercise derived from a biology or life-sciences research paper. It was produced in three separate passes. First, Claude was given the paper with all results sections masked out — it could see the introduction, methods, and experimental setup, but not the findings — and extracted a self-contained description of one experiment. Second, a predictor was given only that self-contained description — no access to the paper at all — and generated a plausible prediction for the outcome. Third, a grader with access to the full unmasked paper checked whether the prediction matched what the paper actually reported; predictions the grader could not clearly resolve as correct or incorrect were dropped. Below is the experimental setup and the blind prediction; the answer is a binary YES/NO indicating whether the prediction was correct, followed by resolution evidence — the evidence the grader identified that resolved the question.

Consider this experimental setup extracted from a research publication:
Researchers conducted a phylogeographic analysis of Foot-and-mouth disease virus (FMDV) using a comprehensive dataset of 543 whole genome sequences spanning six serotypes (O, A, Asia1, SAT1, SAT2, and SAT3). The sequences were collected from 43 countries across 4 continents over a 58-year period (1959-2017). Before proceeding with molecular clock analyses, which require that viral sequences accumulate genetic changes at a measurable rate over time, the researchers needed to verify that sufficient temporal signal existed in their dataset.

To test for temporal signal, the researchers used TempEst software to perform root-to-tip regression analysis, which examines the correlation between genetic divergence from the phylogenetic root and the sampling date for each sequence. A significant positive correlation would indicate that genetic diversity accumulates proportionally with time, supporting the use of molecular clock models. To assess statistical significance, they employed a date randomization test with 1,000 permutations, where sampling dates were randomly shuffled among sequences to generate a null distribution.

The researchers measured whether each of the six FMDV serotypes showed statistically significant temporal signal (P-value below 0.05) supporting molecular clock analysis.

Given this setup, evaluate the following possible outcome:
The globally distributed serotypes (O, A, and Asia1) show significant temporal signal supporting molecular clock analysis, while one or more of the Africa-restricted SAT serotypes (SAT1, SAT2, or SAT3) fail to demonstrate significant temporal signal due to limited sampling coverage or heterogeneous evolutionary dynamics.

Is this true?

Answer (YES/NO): NO